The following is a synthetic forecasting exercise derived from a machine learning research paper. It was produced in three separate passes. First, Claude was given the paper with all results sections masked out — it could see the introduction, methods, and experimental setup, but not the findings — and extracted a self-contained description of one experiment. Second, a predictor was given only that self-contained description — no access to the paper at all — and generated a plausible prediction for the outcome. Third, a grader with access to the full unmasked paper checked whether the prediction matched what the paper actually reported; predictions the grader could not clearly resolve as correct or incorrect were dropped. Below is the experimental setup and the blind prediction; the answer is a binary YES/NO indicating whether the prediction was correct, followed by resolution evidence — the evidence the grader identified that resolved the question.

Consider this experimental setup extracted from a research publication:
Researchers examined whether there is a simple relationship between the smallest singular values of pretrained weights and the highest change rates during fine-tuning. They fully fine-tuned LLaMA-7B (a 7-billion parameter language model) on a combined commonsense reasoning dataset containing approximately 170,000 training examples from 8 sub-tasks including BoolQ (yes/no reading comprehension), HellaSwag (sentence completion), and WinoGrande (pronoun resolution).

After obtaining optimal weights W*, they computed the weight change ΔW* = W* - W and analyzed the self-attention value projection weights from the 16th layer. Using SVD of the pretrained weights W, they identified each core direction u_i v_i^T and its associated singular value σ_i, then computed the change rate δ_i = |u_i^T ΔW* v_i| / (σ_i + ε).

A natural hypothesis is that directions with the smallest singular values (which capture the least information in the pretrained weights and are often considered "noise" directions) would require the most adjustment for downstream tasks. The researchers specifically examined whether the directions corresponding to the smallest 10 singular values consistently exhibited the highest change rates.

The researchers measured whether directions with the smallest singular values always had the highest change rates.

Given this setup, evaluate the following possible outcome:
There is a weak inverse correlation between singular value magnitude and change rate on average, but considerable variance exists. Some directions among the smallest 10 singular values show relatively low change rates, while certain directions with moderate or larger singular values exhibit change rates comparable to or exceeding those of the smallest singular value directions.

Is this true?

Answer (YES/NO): NO